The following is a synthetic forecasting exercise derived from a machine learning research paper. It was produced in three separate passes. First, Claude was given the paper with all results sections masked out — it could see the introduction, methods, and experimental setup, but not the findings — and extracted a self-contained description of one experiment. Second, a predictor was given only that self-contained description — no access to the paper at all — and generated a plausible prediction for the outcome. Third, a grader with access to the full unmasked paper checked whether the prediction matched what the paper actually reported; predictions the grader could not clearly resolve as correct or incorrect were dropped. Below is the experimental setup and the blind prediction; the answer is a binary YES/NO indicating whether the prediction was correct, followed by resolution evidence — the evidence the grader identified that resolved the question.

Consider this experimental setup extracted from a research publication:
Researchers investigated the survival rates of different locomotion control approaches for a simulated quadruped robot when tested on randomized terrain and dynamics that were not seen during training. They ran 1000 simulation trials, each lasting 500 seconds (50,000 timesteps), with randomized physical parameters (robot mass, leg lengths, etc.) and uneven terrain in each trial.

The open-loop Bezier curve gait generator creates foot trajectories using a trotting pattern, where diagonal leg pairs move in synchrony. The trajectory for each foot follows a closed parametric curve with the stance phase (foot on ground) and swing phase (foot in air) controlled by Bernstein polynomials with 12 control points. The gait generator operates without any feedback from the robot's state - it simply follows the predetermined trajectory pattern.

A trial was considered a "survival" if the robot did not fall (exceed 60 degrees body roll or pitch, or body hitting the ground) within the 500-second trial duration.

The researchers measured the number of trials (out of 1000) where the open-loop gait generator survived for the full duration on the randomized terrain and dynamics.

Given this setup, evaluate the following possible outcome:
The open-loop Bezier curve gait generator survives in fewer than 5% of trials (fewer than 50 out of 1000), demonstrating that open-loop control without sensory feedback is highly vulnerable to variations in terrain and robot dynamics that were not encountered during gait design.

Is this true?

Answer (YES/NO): YES